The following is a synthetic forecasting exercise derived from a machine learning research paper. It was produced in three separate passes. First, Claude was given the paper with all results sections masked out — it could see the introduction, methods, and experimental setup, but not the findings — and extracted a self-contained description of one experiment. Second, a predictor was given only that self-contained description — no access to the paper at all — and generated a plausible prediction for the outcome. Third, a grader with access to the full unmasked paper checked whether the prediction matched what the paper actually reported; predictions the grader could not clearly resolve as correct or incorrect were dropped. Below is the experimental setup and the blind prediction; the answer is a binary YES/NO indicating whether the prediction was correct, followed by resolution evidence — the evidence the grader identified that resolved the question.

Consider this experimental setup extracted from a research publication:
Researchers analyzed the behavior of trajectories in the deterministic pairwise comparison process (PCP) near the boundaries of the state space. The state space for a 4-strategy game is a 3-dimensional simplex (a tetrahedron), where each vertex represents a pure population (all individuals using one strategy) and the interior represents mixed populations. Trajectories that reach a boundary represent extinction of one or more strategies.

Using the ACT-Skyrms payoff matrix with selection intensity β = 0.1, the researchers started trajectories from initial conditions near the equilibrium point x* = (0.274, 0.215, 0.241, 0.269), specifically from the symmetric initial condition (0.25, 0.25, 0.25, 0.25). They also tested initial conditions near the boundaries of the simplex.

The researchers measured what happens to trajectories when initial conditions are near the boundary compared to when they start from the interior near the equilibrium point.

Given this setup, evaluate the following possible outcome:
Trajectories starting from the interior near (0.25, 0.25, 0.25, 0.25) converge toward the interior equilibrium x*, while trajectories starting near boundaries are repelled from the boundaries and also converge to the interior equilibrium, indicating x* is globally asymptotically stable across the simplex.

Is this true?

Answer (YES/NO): NO